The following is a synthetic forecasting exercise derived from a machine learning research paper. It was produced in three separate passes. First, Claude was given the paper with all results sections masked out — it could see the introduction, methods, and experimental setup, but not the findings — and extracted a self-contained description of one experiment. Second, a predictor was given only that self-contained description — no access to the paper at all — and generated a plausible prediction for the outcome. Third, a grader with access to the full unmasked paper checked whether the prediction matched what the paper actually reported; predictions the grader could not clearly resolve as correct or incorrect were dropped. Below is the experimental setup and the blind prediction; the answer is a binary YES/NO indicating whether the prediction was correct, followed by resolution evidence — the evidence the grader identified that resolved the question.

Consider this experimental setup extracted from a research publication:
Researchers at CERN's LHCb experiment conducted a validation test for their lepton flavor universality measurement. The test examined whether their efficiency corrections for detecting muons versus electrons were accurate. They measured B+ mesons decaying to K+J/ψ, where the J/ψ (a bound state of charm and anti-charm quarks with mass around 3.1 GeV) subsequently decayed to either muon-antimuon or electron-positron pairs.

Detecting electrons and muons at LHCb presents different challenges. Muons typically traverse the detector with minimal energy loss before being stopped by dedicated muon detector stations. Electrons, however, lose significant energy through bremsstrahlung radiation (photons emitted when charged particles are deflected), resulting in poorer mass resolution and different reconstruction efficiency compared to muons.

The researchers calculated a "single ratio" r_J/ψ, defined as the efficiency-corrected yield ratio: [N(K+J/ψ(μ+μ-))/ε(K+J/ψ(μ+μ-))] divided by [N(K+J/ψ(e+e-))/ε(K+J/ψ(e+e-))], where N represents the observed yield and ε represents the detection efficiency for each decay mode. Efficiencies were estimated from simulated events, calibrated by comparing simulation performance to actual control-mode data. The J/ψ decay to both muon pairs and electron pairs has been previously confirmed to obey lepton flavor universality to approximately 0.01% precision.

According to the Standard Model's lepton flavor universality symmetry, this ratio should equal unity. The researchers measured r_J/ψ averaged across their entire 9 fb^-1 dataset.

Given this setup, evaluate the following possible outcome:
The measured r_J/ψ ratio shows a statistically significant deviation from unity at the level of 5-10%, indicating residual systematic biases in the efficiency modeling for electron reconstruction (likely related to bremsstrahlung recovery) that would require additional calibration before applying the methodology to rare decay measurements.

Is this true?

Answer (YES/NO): NO